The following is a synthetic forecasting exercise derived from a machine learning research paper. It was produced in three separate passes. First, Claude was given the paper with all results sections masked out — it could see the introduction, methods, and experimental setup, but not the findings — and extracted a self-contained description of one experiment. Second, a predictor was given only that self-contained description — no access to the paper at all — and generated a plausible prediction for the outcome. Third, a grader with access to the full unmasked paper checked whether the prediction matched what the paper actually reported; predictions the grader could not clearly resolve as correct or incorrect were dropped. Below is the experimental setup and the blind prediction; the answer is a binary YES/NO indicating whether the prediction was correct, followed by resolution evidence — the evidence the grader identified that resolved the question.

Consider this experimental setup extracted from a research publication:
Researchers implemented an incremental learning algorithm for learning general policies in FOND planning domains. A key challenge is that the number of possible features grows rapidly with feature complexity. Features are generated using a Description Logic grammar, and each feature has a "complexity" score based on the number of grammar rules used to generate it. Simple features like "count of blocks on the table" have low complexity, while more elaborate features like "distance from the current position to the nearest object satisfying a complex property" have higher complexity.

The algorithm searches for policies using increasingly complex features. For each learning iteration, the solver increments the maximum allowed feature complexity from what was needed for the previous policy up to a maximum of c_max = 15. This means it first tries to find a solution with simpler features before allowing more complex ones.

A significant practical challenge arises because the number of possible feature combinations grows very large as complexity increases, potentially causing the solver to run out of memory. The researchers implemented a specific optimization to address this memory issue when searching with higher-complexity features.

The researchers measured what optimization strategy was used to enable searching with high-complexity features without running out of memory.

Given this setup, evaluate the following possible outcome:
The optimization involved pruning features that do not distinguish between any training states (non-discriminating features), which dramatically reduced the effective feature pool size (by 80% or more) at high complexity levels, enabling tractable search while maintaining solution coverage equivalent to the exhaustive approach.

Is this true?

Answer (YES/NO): NO